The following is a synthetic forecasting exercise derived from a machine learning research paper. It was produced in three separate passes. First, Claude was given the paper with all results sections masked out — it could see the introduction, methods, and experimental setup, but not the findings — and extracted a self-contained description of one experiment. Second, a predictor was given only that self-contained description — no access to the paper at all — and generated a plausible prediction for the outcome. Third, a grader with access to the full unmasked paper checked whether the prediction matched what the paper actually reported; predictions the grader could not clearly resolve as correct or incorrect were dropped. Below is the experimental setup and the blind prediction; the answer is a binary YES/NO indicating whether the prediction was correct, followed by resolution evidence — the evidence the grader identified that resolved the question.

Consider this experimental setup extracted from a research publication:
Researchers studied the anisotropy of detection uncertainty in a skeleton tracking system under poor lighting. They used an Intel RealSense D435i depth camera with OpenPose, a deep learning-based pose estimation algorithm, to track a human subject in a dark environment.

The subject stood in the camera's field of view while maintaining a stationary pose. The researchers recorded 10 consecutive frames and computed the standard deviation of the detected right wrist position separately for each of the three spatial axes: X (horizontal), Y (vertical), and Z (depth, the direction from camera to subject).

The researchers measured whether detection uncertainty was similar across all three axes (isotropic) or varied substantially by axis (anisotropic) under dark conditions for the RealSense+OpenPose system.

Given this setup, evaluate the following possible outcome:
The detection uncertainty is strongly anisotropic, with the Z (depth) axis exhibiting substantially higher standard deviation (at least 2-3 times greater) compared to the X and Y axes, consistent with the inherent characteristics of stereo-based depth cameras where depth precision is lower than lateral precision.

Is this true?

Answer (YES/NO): NO